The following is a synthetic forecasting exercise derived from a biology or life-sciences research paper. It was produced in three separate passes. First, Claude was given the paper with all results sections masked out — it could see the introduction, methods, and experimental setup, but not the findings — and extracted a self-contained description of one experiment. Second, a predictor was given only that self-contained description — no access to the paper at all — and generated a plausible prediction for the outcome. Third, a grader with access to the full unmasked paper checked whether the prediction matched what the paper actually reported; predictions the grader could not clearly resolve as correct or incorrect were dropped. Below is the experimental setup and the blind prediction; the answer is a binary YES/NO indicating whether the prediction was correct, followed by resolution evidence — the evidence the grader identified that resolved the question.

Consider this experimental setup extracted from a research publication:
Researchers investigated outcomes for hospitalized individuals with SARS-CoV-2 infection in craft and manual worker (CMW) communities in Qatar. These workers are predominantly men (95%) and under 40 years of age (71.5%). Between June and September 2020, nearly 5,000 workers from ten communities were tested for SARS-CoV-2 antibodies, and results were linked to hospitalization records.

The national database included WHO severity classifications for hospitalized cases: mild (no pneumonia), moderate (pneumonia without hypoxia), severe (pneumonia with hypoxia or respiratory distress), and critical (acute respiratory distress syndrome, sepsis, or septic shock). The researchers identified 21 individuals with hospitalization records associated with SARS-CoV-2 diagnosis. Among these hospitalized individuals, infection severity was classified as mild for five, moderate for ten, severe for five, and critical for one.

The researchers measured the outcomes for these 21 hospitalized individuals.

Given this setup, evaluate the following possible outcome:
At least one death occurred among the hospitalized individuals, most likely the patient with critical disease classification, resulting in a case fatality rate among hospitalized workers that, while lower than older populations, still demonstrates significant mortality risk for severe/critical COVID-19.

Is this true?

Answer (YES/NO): NO